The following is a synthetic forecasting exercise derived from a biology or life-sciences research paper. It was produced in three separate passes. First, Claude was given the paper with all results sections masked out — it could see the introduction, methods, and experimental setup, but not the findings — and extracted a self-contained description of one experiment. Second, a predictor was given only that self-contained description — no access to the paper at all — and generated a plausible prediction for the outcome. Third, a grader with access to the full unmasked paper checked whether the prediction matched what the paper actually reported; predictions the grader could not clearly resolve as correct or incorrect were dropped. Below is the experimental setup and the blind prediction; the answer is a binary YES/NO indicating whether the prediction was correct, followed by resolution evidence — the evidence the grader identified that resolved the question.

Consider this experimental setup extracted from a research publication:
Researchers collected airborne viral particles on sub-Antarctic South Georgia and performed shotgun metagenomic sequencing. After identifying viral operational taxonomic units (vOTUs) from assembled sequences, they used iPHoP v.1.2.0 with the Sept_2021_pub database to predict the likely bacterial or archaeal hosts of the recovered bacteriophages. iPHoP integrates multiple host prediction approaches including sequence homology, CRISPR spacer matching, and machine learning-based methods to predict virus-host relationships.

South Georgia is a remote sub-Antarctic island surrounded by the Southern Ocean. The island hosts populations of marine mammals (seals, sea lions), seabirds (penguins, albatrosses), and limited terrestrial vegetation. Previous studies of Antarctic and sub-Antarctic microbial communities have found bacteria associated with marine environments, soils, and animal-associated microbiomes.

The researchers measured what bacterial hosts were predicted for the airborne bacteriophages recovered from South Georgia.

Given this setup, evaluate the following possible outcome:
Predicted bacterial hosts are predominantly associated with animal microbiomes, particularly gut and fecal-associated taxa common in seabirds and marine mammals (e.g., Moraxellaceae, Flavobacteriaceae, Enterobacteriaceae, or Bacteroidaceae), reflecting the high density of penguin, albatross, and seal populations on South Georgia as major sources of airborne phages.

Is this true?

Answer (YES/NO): NO